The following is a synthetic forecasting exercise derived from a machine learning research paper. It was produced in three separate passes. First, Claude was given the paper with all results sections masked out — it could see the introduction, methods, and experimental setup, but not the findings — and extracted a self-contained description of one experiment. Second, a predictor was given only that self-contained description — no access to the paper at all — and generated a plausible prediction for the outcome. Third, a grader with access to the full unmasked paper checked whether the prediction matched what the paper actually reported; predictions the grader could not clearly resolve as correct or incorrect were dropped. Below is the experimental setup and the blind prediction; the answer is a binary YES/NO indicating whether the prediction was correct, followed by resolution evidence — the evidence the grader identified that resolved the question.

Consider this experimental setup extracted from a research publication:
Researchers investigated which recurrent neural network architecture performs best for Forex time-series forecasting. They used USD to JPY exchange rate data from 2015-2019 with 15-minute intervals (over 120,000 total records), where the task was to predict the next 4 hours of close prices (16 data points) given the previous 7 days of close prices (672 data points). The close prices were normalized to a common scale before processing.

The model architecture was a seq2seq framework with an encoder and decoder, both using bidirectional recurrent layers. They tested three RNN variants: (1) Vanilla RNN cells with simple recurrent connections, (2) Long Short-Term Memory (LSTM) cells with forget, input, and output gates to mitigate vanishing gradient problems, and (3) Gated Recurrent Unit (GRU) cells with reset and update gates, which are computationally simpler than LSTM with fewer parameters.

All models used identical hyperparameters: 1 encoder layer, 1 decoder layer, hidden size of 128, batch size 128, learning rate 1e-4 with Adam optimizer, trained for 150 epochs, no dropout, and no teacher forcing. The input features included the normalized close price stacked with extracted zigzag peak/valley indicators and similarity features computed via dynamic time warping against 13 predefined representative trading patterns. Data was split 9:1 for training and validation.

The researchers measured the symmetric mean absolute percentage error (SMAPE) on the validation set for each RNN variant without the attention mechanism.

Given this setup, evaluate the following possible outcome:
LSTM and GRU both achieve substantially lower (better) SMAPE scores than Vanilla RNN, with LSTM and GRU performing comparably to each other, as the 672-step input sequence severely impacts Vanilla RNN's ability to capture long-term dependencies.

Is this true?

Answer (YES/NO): YES